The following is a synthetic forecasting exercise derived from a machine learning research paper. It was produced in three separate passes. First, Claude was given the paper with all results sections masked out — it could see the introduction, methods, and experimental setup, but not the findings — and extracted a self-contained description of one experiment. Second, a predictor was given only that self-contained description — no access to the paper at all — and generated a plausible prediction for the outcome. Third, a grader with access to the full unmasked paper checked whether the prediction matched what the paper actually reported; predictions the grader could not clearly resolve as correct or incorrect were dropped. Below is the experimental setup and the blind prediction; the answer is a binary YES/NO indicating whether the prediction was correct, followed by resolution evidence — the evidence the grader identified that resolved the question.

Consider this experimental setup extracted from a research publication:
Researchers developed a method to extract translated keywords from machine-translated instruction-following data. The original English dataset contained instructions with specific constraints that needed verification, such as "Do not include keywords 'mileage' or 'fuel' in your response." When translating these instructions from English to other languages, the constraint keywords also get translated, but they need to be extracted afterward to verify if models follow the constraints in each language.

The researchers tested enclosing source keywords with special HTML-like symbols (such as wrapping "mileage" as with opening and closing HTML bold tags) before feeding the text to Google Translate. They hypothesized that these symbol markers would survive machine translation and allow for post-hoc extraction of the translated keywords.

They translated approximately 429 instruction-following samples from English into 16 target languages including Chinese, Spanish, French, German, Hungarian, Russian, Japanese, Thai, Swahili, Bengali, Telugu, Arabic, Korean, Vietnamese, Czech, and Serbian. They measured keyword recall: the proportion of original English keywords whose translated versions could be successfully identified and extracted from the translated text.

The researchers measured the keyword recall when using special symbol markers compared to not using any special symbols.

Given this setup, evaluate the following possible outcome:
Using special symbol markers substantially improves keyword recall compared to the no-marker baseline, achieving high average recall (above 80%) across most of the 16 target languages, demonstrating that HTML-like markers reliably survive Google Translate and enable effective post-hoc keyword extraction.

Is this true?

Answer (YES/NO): YES